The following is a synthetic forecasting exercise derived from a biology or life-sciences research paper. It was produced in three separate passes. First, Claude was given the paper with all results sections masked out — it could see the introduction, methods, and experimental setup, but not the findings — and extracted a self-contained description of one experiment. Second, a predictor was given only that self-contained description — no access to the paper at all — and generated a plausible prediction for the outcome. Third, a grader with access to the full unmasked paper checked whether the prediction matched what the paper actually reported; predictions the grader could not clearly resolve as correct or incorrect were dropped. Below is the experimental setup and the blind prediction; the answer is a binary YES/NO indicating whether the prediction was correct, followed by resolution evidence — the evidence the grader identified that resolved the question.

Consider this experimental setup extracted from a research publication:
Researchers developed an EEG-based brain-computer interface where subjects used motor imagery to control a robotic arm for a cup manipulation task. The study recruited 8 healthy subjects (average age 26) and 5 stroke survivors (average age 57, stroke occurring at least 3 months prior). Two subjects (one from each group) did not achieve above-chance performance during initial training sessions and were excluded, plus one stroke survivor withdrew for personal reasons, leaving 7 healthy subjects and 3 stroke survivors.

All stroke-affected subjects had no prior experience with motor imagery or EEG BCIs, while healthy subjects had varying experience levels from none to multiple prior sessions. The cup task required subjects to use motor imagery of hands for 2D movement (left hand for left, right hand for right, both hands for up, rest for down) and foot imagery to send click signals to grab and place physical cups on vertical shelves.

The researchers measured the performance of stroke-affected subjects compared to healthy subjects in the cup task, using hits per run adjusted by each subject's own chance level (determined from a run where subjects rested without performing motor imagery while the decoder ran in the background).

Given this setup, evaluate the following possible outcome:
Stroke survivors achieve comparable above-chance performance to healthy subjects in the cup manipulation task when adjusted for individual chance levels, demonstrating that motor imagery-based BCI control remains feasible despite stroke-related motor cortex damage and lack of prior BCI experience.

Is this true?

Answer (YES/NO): YES